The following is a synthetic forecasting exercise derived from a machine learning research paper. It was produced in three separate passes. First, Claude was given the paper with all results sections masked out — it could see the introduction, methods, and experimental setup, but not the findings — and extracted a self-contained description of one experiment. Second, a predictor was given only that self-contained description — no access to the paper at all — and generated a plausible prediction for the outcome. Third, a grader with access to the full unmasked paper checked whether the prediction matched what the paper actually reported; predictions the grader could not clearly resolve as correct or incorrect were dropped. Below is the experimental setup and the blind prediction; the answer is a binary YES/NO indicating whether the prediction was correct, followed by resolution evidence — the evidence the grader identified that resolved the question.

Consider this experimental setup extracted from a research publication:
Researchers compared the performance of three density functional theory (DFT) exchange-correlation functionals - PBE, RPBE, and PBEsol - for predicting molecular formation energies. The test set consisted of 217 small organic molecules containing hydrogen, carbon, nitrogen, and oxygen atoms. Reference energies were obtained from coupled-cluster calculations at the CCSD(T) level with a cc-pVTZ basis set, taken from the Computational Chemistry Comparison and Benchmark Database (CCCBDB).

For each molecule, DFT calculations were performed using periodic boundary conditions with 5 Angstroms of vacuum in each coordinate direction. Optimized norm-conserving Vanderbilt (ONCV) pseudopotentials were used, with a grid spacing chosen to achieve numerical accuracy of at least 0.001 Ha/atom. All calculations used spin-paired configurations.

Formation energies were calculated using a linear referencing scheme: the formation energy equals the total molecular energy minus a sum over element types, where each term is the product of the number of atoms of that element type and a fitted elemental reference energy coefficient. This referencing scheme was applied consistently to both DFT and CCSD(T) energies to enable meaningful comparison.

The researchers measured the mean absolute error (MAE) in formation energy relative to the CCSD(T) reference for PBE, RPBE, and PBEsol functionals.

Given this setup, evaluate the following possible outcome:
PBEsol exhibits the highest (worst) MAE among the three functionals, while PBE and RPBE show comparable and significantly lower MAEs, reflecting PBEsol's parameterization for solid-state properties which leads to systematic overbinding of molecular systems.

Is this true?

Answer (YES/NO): YES